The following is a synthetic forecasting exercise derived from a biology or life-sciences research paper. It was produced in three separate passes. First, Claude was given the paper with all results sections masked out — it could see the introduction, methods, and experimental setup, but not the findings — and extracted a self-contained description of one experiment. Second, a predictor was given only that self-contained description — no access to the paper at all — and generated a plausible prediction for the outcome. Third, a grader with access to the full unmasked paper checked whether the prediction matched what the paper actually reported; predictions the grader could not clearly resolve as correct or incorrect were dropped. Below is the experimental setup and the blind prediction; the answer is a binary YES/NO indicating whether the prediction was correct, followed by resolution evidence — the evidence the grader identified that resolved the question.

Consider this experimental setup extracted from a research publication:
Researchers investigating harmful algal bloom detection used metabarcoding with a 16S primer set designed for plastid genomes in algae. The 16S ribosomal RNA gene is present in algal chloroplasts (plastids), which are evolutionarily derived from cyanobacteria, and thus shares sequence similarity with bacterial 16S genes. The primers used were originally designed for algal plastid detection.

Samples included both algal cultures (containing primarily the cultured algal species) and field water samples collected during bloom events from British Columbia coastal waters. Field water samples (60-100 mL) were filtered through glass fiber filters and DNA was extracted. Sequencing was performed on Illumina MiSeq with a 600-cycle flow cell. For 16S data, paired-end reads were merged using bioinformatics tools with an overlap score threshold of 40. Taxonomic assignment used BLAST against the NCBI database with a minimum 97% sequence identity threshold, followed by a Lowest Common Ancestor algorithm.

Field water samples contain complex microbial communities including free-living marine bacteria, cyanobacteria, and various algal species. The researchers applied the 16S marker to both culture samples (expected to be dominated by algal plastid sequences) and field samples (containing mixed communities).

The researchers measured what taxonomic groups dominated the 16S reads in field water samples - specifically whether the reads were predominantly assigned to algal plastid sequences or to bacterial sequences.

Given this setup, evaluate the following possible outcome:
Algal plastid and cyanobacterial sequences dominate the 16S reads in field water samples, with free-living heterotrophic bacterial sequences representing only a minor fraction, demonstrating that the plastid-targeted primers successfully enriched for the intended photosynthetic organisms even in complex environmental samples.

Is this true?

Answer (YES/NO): NO